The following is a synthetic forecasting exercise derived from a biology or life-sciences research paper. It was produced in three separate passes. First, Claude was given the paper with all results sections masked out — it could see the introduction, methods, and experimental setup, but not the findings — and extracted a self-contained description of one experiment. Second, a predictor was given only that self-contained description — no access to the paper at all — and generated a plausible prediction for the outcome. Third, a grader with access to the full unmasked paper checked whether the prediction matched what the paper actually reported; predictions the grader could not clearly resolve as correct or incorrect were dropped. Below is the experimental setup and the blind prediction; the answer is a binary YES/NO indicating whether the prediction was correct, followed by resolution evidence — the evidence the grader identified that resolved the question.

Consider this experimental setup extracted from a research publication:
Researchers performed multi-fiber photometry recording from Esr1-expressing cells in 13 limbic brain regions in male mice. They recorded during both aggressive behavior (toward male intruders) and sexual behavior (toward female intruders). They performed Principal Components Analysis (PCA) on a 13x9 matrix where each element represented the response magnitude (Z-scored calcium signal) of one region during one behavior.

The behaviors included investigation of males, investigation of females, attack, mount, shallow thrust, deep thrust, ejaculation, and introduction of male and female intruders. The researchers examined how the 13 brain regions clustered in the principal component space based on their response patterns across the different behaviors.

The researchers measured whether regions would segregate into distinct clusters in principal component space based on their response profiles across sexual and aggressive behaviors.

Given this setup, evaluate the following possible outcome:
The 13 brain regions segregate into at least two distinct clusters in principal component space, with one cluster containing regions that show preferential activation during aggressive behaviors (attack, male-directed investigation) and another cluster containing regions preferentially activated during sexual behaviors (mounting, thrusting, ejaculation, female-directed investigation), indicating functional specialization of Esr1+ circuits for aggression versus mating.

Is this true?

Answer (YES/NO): YES